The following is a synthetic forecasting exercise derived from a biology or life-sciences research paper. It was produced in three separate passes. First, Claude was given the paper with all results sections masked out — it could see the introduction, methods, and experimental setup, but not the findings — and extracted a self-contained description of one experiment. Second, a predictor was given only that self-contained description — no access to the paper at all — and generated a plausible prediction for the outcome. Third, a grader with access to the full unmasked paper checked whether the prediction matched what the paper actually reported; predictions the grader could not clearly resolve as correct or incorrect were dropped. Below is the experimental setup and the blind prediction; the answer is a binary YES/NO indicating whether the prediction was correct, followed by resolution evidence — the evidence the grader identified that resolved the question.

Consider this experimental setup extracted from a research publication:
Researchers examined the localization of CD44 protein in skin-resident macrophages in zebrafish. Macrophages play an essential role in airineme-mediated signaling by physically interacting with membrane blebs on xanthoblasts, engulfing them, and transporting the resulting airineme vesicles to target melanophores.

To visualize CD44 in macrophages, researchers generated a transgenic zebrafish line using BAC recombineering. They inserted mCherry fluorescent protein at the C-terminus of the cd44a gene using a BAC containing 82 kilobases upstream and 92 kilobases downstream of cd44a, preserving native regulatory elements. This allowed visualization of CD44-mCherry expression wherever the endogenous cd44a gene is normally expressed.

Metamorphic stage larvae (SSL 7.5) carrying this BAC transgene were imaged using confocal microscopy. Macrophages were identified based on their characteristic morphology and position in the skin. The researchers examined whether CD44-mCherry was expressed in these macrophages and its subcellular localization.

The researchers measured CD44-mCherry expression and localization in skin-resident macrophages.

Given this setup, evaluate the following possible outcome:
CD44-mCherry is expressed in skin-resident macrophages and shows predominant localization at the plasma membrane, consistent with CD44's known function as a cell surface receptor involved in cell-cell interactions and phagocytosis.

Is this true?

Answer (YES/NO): NO